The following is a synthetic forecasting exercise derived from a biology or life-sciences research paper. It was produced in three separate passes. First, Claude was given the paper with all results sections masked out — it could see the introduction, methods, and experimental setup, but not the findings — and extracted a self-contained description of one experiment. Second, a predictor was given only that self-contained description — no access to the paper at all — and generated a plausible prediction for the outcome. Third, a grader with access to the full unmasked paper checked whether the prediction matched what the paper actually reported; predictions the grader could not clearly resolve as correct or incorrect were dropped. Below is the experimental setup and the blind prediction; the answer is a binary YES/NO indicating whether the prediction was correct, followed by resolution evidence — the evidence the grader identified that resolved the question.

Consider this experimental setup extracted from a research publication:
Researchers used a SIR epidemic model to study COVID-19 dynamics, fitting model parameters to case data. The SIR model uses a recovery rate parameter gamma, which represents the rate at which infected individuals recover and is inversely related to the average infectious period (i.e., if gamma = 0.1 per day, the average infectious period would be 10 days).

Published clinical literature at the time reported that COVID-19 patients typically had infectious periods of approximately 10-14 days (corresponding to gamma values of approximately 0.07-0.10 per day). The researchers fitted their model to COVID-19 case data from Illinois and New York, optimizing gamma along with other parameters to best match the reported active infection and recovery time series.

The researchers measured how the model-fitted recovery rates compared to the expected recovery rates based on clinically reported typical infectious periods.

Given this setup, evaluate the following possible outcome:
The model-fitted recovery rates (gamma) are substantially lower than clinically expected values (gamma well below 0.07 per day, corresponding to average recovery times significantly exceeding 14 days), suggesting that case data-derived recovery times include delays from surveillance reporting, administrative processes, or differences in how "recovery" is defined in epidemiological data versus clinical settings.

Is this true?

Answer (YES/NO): YES